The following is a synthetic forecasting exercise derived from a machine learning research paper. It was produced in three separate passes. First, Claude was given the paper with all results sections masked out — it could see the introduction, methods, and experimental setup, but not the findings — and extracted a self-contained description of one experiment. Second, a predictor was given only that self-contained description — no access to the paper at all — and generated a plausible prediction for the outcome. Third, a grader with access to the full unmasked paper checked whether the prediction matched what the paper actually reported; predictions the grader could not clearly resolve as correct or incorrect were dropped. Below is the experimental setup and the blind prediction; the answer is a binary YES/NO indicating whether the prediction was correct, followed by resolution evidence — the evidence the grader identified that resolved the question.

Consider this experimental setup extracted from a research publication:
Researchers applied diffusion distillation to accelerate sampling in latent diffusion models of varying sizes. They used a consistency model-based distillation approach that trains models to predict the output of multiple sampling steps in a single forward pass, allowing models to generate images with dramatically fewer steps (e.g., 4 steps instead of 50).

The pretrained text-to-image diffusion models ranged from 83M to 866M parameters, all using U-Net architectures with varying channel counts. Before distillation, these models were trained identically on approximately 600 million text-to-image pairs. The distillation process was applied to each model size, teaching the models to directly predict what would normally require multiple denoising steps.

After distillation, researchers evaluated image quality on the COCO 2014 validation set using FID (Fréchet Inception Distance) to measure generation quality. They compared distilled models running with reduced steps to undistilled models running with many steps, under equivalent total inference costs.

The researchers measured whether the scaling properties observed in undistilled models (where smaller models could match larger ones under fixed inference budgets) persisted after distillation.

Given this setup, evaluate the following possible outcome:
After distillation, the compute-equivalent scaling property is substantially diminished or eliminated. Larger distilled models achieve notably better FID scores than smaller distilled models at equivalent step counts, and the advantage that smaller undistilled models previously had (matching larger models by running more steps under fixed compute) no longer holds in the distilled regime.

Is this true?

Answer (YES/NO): NO